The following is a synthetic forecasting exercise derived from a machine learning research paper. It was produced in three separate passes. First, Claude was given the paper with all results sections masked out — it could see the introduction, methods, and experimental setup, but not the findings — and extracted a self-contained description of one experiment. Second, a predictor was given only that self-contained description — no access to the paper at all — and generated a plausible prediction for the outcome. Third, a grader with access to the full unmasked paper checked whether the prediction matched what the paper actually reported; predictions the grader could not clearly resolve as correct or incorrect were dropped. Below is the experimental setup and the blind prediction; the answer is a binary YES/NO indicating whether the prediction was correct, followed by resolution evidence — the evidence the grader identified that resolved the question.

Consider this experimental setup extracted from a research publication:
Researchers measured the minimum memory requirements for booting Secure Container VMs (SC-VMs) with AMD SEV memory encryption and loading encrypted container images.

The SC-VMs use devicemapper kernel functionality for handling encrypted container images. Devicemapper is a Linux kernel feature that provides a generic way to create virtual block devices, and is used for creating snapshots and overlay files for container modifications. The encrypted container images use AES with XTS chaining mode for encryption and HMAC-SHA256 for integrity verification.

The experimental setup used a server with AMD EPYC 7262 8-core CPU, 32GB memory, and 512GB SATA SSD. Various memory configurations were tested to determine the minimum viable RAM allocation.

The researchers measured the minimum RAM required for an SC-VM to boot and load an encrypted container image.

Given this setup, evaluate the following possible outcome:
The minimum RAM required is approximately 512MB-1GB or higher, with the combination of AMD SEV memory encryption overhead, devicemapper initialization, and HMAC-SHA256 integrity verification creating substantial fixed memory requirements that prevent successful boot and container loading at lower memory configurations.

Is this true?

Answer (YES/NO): YES